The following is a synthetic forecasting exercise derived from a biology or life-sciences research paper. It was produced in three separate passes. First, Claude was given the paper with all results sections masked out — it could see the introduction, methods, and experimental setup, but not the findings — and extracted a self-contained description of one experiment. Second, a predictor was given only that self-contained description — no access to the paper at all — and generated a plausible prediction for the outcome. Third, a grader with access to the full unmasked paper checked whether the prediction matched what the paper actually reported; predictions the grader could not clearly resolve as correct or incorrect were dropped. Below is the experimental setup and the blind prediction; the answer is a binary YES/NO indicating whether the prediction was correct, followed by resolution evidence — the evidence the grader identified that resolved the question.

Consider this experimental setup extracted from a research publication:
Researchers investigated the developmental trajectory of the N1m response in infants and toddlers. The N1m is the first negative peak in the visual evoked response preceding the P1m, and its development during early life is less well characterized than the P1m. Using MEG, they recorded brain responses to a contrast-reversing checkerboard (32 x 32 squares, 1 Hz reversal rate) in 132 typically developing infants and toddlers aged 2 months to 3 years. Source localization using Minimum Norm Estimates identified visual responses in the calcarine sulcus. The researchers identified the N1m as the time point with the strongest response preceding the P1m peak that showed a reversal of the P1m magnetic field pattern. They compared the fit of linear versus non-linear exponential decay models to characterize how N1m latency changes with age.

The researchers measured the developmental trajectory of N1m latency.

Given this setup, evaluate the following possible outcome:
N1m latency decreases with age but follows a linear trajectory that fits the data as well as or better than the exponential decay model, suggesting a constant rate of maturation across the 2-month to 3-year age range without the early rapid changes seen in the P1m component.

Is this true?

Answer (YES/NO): NO